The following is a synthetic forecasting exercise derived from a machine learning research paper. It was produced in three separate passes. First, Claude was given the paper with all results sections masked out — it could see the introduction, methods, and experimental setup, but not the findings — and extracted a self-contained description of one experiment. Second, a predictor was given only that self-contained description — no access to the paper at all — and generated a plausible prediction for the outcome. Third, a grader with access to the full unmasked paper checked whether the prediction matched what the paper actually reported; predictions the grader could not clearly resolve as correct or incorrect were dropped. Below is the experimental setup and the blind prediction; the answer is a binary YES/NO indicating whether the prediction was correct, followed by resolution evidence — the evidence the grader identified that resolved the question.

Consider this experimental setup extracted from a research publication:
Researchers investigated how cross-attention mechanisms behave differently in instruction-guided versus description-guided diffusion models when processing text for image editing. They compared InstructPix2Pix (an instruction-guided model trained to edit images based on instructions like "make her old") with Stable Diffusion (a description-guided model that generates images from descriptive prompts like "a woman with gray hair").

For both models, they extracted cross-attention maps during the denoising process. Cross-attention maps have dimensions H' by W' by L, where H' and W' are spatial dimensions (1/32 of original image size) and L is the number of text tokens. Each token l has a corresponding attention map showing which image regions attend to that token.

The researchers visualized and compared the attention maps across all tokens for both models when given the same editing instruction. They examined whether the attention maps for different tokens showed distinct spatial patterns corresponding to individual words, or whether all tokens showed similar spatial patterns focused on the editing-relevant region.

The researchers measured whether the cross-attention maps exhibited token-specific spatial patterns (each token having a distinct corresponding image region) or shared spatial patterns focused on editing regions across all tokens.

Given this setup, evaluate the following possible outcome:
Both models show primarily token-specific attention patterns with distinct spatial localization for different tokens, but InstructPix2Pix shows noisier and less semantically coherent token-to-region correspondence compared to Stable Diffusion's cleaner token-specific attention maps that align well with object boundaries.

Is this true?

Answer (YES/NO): NO